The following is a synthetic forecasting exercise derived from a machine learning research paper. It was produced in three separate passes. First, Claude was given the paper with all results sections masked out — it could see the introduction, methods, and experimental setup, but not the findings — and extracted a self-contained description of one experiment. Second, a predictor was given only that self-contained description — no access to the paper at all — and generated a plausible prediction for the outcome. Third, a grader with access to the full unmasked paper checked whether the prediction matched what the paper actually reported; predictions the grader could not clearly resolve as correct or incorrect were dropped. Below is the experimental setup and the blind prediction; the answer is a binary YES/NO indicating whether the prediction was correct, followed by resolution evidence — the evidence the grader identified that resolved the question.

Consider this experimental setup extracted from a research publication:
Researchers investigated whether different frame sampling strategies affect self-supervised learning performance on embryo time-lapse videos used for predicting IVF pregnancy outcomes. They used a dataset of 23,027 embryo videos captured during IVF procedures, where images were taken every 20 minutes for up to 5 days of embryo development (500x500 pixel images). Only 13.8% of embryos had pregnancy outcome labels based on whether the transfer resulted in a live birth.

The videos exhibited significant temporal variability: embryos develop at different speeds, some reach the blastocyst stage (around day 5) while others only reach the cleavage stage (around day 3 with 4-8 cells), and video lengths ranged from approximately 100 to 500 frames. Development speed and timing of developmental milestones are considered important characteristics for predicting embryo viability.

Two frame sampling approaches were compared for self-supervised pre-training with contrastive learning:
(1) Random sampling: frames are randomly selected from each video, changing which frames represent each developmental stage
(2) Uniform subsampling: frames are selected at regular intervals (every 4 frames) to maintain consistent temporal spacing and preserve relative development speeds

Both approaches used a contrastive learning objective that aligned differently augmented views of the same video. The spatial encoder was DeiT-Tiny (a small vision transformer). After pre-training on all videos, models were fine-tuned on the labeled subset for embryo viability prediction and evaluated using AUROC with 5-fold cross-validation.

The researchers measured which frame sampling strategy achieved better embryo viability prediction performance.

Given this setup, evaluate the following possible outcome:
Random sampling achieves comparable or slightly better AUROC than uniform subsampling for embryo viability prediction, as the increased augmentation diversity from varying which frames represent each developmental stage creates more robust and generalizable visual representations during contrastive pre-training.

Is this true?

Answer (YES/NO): NO